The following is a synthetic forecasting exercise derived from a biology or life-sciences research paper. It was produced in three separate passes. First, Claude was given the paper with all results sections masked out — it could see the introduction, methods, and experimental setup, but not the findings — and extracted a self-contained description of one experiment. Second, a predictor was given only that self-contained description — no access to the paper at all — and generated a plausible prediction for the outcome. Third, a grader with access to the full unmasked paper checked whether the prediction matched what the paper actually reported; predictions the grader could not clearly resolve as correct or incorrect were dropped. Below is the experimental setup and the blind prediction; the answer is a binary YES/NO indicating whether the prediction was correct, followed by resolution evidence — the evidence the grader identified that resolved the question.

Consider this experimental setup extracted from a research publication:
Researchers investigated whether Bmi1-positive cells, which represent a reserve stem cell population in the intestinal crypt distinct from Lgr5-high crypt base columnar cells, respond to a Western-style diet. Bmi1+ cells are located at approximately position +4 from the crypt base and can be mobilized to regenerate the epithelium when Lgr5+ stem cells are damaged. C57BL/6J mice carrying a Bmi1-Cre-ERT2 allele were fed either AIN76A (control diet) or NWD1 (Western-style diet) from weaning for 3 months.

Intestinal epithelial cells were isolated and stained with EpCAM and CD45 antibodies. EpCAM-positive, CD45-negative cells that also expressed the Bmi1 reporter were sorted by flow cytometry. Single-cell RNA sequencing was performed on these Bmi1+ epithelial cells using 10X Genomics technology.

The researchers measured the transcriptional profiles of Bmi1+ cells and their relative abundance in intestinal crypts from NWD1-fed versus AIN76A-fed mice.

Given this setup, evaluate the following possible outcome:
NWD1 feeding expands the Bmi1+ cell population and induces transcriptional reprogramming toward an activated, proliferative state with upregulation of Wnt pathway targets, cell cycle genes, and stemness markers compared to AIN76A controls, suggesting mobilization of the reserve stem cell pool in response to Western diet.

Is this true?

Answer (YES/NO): NO